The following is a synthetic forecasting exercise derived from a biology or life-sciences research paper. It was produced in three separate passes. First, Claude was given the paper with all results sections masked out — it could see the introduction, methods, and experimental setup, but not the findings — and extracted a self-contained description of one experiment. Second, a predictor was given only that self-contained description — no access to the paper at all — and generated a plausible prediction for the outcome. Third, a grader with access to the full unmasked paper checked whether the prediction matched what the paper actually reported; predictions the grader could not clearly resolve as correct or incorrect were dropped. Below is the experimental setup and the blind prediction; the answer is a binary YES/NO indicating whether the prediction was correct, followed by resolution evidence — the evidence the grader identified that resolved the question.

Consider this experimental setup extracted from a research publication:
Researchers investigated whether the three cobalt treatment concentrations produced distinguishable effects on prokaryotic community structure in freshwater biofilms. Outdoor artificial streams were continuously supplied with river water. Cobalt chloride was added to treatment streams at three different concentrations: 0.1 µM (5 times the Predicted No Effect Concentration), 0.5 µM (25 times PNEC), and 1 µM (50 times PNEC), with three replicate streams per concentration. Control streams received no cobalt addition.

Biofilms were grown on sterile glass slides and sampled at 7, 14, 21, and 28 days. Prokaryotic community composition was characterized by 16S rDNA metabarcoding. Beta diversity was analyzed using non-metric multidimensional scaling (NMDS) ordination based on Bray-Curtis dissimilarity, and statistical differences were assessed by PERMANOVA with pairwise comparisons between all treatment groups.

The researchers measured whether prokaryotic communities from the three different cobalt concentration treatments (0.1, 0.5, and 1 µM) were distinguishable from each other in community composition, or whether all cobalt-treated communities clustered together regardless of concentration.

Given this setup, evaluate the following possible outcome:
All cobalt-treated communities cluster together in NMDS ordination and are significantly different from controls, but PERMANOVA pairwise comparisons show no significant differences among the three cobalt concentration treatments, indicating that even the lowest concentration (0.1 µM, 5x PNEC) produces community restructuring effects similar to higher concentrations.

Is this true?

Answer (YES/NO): NO